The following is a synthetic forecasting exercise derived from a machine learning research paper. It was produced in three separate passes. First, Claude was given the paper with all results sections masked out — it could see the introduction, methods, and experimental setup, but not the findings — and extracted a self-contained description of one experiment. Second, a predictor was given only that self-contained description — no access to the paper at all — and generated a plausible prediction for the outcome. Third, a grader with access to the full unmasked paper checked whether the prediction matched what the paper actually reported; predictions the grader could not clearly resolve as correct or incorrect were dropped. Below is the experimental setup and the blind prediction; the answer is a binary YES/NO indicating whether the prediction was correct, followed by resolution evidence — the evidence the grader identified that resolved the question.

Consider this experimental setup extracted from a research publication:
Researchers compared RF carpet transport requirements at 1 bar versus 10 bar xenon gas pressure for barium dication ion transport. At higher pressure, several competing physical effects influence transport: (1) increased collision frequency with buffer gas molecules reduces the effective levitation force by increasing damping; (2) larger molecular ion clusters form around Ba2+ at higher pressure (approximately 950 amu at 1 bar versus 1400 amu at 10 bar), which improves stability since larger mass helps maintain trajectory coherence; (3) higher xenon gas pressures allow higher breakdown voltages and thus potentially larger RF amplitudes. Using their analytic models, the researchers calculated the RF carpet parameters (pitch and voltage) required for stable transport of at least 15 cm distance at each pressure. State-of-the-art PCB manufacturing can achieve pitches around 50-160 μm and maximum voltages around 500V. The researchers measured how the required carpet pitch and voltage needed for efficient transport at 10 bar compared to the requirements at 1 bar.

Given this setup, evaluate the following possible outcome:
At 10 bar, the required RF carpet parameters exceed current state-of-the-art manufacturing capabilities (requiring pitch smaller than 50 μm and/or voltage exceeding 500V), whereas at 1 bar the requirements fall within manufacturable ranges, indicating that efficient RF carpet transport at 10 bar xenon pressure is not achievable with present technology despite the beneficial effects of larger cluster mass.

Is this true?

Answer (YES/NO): YES